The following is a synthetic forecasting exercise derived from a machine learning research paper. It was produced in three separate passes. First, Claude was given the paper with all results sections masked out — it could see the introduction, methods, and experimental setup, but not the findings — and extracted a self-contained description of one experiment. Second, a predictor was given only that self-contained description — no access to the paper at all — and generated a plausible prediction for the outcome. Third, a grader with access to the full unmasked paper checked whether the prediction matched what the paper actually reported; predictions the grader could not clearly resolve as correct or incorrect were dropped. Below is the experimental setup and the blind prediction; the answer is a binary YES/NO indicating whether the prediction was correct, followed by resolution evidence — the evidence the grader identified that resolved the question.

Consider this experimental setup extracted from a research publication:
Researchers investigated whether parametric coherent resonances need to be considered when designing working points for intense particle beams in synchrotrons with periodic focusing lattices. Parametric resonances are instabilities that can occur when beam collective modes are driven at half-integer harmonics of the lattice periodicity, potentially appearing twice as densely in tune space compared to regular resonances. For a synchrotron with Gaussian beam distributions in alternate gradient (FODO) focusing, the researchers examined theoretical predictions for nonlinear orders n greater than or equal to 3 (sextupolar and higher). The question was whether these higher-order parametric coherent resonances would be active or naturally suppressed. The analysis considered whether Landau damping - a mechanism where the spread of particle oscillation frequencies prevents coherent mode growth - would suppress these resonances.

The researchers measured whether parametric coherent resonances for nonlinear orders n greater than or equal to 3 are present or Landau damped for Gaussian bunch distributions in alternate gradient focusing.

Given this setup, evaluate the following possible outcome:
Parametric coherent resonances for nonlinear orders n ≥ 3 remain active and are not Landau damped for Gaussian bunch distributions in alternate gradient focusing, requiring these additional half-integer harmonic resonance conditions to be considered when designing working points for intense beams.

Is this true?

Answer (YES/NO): NO